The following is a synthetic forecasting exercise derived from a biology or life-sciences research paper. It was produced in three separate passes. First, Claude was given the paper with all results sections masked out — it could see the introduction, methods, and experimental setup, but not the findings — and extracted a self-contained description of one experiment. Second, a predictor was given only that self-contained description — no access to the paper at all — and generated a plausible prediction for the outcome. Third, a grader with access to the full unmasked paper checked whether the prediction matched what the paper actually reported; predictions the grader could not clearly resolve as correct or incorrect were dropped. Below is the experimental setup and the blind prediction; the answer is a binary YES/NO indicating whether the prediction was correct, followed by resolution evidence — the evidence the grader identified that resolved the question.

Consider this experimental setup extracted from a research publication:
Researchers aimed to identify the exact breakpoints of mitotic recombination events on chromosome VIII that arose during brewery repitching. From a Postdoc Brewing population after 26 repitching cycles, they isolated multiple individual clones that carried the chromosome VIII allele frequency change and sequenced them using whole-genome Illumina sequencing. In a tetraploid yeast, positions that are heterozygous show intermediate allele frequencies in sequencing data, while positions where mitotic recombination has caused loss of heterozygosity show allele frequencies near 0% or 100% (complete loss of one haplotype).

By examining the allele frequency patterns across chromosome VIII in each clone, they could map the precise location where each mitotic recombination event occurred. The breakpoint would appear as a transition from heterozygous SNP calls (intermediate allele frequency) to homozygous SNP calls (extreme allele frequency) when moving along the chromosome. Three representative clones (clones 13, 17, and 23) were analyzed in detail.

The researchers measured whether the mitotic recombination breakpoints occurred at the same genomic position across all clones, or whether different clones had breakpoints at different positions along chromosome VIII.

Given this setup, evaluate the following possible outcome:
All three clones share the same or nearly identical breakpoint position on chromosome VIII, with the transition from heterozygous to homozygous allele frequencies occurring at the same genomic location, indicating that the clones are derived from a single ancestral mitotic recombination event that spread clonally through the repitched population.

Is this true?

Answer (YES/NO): NO